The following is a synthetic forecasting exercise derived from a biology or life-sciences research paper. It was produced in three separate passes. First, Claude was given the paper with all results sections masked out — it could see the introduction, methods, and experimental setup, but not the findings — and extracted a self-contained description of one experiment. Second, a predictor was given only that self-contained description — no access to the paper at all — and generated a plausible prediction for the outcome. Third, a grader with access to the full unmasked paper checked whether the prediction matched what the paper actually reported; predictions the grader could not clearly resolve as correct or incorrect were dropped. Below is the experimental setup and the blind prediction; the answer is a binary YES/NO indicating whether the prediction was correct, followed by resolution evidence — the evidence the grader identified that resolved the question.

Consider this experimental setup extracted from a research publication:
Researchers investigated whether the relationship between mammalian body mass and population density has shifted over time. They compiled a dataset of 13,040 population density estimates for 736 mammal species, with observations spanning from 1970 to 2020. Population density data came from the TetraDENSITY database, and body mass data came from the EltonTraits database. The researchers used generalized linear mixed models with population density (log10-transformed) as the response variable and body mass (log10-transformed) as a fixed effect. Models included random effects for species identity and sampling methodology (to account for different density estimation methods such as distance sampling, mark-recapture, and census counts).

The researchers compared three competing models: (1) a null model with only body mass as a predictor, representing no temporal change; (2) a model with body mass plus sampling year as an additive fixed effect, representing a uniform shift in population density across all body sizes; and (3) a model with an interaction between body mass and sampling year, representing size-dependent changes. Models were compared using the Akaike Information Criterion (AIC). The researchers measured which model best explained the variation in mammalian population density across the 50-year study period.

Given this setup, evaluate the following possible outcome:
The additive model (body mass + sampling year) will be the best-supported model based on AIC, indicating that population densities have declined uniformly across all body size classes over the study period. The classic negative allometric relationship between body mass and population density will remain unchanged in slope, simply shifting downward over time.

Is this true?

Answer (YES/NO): NO